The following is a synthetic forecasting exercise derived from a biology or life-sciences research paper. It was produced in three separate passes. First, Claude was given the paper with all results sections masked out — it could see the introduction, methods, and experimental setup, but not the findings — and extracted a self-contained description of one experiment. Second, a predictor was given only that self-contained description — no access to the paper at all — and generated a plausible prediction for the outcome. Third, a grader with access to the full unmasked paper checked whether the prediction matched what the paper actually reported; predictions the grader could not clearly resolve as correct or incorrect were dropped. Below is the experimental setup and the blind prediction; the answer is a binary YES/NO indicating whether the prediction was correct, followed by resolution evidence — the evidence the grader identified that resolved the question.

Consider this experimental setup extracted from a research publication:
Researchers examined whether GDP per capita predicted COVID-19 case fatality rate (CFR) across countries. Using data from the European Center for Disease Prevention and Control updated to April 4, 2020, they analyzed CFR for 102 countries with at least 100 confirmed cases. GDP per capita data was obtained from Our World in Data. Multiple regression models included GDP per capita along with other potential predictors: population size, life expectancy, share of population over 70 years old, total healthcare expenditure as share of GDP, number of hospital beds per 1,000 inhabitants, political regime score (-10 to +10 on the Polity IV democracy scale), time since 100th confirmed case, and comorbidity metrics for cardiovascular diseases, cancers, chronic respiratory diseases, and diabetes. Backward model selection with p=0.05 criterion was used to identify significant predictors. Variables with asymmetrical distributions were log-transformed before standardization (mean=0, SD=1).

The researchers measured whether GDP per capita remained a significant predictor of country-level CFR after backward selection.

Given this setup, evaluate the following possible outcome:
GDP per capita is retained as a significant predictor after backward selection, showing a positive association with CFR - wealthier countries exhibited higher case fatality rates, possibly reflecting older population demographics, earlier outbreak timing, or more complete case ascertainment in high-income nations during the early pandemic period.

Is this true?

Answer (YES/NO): NO